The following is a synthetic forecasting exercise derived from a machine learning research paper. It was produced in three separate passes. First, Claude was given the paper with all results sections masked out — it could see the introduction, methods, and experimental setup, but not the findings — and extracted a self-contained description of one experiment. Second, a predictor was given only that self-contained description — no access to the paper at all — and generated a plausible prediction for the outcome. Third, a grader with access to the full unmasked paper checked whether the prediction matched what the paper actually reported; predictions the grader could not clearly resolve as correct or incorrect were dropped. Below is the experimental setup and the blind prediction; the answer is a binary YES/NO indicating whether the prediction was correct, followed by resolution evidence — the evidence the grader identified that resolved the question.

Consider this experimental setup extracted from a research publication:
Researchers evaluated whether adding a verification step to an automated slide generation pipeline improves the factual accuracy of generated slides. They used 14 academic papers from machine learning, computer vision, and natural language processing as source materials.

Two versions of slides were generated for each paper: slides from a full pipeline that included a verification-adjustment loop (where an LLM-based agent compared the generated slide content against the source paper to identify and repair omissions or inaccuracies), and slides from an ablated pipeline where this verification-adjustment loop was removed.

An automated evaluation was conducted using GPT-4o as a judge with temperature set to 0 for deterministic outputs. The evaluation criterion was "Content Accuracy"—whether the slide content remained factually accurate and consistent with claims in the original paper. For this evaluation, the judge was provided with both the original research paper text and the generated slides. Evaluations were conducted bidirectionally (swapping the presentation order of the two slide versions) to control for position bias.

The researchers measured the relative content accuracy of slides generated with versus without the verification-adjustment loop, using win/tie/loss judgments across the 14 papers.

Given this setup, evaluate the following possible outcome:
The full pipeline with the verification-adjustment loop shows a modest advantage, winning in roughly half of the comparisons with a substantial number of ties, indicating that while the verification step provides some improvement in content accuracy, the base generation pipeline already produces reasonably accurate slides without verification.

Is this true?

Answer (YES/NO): NO